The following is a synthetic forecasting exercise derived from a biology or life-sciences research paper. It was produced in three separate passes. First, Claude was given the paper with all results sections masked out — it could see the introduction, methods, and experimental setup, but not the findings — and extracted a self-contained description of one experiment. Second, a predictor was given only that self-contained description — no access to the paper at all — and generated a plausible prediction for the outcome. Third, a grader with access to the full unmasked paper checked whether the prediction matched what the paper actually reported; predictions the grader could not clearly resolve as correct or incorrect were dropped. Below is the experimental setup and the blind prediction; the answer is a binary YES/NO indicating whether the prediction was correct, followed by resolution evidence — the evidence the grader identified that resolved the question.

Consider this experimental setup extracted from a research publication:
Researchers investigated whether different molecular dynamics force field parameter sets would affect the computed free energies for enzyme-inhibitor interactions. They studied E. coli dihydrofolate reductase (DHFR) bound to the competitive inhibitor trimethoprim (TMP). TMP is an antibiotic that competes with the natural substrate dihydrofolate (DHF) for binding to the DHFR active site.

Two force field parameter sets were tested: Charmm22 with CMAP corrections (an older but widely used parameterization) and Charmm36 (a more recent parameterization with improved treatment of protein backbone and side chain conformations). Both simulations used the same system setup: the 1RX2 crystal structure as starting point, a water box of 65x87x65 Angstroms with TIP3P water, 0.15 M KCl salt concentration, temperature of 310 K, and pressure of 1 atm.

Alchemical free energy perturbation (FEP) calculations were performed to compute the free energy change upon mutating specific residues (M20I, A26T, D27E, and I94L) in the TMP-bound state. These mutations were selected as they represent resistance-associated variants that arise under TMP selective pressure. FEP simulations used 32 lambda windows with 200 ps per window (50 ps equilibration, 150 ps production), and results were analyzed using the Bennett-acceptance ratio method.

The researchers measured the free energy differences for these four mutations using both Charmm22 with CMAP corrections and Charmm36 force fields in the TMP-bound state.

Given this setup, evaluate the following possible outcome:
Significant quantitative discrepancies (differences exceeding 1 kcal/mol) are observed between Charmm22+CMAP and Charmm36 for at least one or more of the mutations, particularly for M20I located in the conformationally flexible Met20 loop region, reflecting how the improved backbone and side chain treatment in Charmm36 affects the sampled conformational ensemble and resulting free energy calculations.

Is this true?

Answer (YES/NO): NO